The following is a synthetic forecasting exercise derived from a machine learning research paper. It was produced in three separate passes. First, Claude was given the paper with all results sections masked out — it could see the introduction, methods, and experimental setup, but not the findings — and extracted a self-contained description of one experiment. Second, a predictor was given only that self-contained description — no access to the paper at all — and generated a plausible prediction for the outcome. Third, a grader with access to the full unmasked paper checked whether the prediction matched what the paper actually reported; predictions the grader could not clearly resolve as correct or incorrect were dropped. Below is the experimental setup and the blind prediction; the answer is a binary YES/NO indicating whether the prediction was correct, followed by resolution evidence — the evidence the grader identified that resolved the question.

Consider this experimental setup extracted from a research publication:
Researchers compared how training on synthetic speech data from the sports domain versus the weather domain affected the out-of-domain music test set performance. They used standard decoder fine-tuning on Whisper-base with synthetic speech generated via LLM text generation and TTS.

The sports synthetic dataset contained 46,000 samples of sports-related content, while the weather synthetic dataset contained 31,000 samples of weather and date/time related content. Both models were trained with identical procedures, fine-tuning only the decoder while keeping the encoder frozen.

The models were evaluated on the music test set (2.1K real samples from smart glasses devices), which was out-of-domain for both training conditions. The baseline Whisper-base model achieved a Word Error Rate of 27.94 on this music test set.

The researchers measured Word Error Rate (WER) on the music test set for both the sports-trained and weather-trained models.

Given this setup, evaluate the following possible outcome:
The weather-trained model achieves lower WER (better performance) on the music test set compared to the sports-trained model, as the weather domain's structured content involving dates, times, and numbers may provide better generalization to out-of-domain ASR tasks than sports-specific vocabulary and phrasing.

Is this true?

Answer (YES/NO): NO